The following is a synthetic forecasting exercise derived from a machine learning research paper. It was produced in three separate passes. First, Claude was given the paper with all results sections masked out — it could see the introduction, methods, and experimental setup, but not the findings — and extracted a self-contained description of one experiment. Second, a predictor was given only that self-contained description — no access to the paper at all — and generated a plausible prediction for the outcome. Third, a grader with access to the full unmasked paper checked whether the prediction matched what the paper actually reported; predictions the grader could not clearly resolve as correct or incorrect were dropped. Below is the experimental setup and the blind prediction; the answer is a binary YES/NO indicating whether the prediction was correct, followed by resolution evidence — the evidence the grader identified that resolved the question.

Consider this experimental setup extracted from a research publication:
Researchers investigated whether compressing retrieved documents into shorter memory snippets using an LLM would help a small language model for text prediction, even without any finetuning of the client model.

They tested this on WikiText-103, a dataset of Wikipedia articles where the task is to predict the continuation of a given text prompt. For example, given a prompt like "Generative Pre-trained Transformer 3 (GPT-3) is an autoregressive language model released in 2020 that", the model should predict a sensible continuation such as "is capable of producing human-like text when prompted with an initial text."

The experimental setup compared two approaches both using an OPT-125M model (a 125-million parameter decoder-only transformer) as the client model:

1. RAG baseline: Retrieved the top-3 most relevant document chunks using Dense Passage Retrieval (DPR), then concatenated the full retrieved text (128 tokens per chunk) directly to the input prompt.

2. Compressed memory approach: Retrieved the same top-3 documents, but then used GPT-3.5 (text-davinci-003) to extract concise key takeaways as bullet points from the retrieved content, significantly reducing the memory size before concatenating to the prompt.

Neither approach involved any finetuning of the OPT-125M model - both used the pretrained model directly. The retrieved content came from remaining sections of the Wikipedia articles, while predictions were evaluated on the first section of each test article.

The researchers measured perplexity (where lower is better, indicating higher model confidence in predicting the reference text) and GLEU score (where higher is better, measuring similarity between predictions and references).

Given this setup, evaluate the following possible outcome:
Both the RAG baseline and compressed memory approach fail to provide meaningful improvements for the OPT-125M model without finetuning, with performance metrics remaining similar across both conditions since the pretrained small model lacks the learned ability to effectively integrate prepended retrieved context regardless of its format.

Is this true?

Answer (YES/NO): NO